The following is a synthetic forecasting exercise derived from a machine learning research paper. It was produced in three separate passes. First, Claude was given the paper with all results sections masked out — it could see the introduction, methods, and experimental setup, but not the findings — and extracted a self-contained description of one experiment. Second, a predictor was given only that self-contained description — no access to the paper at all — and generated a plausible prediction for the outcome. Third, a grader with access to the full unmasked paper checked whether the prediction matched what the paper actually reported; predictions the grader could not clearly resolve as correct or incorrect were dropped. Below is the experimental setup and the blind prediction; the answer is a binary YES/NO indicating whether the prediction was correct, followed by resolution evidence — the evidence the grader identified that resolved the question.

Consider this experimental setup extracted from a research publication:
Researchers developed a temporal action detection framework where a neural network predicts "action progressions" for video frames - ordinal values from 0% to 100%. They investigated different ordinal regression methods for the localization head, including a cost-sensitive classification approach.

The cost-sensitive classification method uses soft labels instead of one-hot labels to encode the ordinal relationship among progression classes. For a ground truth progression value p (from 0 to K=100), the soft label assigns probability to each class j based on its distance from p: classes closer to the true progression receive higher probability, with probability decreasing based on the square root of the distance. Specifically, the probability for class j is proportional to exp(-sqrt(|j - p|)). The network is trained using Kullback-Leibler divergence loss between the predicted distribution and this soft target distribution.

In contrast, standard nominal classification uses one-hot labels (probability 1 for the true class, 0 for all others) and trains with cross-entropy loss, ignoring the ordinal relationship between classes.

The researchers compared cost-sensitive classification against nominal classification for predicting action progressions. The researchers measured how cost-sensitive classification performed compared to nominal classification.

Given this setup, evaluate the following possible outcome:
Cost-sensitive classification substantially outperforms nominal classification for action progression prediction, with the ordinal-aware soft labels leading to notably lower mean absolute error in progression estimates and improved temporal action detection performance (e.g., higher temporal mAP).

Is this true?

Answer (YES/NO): NO